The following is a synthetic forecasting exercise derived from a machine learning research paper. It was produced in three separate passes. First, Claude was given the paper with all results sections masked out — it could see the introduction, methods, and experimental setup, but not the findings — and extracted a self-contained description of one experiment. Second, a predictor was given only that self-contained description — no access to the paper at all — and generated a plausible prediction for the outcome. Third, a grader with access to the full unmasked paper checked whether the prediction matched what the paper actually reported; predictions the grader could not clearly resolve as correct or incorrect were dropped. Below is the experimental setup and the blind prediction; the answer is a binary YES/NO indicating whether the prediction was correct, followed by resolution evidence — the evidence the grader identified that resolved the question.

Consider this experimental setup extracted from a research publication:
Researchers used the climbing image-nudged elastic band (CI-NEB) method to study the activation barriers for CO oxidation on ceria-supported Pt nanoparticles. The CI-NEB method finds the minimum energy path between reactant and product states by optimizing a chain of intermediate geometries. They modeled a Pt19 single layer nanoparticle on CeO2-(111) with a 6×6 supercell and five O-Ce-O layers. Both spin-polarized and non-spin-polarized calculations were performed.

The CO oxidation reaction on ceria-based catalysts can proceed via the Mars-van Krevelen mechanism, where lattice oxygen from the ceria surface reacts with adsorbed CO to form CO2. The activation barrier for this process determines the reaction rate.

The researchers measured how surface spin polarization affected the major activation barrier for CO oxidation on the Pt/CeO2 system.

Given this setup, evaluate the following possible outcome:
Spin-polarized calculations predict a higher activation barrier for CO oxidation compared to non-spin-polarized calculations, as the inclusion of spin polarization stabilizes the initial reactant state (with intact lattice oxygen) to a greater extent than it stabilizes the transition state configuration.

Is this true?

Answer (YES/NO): NO